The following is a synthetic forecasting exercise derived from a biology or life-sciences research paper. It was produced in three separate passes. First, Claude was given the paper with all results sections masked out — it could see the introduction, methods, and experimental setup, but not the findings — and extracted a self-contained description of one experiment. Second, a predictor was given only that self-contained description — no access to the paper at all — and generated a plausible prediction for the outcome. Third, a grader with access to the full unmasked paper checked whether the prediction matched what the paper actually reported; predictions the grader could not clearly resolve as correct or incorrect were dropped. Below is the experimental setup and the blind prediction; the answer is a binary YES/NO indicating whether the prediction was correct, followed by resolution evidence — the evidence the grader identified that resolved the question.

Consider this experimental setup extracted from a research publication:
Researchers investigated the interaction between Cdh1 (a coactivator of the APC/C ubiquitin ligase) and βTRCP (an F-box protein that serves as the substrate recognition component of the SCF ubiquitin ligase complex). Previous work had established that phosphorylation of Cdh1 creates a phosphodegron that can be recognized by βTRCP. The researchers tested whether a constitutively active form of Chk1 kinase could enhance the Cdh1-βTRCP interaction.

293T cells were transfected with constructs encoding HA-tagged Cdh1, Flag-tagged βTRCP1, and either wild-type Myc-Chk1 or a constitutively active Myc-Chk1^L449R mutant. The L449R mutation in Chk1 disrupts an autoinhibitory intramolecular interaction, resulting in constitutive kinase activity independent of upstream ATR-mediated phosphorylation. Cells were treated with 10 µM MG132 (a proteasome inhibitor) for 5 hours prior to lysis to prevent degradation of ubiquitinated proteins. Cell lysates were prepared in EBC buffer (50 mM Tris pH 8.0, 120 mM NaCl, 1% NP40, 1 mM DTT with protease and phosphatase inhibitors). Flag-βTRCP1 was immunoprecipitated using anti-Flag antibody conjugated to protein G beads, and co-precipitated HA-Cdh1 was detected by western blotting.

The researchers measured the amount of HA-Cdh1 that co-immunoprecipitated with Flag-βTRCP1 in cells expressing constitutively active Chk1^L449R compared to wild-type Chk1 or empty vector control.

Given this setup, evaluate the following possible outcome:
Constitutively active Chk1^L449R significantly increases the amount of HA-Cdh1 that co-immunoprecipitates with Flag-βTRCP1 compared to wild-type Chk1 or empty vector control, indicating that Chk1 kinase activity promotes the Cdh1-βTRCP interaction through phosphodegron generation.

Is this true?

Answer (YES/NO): YES